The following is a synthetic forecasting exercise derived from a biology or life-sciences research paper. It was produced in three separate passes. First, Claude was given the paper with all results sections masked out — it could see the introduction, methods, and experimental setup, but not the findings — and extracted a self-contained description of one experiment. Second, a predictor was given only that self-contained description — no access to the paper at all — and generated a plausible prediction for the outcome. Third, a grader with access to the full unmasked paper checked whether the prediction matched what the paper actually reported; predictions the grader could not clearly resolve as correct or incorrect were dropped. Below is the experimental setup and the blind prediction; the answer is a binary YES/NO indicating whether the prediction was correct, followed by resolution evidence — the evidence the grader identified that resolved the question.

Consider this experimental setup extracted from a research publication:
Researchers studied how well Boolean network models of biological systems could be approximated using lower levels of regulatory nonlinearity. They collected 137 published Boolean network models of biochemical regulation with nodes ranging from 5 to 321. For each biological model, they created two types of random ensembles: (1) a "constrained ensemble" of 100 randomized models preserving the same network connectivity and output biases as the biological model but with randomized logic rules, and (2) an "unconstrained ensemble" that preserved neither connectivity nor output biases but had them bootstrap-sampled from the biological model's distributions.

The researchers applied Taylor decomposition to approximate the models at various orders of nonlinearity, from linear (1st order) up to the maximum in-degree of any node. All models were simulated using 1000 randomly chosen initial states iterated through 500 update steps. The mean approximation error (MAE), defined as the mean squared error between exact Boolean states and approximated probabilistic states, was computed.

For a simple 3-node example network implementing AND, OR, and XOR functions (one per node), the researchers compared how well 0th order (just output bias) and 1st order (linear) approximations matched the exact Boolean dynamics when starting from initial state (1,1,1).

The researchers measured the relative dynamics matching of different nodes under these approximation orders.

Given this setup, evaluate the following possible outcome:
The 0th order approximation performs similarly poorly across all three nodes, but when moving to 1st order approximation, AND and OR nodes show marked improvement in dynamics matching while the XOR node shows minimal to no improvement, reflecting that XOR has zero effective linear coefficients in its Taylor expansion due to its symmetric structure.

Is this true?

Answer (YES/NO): NO